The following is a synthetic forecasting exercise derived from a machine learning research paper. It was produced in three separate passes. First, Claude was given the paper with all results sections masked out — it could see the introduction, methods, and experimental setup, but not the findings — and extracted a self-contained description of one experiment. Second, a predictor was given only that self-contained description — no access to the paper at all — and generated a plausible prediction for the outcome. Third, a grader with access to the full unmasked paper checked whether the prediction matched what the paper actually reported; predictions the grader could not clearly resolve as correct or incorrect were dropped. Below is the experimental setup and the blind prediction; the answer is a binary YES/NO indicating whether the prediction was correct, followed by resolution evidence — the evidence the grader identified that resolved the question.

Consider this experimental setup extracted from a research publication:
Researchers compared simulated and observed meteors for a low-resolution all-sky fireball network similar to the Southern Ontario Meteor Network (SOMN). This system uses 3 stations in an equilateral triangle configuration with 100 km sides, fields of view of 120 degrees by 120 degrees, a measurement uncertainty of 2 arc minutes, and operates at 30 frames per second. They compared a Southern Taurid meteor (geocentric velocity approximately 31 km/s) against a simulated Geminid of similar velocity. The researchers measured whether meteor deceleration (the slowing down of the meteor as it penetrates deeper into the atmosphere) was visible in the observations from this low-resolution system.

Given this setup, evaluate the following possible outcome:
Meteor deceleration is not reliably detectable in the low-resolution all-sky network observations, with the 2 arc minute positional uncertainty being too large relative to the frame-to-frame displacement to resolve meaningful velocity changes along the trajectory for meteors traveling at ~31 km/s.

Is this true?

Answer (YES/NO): YES